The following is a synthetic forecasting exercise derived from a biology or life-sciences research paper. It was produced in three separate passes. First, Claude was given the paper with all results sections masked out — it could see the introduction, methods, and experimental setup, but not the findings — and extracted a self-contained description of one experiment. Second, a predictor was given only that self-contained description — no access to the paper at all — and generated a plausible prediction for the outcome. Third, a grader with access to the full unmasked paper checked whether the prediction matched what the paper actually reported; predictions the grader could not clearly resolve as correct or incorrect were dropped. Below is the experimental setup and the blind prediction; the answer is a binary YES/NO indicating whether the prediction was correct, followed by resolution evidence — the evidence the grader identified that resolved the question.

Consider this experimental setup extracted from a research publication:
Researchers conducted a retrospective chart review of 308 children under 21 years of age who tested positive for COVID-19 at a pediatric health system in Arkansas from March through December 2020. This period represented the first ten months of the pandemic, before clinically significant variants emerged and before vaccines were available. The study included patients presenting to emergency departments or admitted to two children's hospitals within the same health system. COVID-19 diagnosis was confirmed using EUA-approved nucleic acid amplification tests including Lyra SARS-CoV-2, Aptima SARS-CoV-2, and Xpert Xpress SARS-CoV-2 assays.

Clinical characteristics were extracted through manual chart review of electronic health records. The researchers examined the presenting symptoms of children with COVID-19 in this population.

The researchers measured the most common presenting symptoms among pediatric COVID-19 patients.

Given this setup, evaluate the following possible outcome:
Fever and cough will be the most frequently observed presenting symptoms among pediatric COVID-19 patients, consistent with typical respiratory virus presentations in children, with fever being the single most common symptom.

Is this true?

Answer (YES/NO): NO